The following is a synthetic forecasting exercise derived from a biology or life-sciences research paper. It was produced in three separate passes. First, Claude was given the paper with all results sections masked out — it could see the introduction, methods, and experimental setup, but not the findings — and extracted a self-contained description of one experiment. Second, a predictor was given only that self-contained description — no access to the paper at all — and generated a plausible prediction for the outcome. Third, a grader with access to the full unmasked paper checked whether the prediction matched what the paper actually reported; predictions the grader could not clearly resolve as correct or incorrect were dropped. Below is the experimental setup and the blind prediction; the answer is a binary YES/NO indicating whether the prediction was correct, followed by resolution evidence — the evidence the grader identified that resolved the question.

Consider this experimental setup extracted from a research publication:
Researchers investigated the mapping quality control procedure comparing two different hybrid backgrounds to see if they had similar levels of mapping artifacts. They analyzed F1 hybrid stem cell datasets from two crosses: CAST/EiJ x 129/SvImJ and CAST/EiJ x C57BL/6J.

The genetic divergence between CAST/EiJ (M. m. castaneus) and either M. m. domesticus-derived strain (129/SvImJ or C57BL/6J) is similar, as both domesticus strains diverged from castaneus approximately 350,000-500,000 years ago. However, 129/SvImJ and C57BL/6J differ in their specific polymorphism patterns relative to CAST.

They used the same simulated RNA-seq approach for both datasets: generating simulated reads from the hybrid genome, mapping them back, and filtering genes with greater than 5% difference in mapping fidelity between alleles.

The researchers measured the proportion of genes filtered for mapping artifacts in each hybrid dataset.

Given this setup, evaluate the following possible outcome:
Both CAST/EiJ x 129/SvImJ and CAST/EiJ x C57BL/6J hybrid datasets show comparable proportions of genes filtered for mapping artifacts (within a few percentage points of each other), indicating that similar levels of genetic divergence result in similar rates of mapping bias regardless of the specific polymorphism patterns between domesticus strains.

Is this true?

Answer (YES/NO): NO